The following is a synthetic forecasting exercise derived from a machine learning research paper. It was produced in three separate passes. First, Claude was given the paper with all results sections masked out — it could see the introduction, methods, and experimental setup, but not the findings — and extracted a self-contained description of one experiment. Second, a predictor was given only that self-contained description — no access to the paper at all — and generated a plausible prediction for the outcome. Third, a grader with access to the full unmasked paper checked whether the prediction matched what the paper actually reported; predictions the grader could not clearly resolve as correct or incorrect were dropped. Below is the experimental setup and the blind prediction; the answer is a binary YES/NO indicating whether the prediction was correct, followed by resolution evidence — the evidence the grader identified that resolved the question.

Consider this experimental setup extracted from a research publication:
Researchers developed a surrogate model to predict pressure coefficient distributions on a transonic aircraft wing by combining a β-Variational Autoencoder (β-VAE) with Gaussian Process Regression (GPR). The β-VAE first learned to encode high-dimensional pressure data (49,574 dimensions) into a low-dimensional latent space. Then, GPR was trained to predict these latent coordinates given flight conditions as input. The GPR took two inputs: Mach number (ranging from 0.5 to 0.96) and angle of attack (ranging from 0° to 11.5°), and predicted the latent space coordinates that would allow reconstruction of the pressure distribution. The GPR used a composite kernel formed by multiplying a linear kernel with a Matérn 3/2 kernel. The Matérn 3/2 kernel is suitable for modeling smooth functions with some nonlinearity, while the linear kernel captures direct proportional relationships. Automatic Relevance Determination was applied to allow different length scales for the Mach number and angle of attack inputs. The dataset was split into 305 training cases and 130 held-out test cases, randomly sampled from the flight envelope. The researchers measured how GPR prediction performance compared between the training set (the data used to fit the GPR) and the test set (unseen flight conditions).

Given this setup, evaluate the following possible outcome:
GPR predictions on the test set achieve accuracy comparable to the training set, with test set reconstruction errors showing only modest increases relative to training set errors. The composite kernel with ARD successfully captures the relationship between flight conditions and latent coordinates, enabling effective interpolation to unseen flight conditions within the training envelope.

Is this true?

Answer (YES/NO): YES